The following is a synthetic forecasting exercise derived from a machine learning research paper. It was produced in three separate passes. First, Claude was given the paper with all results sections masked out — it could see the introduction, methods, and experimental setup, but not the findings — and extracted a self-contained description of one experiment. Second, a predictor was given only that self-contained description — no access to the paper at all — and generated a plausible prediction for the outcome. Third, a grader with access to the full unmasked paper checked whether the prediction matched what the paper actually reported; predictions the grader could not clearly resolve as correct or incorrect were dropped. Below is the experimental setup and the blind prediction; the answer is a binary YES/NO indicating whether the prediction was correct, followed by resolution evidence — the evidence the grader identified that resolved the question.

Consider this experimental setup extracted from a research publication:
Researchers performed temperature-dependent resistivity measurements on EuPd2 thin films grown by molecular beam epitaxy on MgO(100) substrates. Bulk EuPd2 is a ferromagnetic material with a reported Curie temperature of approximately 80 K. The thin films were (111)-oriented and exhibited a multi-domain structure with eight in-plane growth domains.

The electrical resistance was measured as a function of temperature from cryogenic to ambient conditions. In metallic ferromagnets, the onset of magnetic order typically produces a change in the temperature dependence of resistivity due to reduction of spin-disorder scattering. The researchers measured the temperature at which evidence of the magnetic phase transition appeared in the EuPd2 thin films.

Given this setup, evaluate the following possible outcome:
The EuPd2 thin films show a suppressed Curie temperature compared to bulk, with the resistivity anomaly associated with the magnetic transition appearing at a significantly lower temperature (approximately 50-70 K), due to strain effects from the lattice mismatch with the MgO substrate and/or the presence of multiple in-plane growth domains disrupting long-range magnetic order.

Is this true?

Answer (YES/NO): NO